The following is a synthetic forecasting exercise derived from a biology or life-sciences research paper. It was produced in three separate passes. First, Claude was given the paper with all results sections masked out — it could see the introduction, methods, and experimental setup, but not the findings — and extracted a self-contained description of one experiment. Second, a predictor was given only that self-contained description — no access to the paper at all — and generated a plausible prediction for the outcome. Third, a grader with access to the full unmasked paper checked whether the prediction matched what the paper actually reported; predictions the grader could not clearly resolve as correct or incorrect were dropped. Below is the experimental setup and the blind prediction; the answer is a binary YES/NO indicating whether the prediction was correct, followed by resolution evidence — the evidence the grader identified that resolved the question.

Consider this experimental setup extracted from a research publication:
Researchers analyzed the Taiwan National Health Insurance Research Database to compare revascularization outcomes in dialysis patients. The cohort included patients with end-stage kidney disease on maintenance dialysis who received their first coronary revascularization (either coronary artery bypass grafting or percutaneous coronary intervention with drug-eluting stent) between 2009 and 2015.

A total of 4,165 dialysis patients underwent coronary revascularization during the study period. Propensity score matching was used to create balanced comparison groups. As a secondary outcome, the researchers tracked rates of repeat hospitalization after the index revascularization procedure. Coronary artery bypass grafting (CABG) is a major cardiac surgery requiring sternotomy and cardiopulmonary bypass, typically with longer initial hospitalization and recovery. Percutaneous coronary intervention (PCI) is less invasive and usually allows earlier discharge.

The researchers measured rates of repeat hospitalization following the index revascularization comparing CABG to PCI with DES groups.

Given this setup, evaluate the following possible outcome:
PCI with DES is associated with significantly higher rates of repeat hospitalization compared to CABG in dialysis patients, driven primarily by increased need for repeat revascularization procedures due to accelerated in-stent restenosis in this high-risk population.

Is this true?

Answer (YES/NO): NO